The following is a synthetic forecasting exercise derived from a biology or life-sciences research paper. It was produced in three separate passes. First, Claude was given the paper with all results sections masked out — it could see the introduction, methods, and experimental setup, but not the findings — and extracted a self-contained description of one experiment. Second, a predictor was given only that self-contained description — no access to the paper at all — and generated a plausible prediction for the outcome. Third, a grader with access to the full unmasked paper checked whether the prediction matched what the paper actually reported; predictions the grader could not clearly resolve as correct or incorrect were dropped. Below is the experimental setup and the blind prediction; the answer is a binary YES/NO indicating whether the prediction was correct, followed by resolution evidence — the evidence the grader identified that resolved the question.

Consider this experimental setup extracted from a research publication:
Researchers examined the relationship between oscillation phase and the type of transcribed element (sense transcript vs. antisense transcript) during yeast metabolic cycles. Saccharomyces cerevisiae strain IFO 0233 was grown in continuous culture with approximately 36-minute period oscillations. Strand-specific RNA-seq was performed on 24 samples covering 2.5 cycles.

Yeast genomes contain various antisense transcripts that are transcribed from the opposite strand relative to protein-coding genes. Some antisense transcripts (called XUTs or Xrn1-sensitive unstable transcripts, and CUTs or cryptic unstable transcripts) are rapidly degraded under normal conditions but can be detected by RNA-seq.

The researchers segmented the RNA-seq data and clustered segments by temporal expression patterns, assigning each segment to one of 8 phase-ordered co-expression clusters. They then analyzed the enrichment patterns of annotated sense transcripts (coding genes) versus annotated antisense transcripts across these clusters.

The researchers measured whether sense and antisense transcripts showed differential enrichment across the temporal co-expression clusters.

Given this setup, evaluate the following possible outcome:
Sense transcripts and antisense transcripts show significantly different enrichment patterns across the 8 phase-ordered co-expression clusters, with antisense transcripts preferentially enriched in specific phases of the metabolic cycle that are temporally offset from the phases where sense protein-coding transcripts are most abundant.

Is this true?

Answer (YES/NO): YES